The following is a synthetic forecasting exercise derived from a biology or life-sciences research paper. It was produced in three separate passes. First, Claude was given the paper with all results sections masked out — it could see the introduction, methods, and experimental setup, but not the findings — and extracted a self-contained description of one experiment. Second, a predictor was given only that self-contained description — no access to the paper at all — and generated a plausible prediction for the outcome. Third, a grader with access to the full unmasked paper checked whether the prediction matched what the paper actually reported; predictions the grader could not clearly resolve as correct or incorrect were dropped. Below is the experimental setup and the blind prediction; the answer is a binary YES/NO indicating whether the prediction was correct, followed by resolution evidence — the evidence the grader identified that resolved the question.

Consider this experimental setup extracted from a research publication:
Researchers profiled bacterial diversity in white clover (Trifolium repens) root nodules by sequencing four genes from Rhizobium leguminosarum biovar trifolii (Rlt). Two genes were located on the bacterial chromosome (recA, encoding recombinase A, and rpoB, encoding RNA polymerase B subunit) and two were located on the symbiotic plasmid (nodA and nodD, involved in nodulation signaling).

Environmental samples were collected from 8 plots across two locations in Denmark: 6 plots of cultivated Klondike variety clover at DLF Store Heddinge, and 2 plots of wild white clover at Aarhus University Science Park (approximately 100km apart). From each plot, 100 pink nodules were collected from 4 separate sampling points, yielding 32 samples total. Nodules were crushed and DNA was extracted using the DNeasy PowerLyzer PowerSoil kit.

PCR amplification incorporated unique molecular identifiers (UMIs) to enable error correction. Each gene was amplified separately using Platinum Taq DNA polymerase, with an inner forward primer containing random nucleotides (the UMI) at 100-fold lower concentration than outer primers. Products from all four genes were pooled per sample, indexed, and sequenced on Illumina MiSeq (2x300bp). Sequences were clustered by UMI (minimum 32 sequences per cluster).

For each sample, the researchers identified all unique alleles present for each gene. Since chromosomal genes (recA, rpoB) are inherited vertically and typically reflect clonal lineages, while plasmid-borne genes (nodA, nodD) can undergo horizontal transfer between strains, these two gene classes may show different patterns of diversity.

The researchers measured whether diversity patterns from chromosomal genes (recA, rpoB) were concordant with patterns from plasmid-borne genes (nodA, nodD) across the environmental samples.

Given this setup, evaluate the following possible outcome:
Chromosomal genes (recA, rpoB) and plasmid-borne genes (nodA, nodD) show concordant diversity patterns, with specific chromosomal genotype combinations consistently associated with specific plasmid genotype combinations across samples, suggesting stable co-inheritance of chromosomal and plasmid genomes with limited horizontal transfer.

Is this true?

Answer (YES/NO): NO